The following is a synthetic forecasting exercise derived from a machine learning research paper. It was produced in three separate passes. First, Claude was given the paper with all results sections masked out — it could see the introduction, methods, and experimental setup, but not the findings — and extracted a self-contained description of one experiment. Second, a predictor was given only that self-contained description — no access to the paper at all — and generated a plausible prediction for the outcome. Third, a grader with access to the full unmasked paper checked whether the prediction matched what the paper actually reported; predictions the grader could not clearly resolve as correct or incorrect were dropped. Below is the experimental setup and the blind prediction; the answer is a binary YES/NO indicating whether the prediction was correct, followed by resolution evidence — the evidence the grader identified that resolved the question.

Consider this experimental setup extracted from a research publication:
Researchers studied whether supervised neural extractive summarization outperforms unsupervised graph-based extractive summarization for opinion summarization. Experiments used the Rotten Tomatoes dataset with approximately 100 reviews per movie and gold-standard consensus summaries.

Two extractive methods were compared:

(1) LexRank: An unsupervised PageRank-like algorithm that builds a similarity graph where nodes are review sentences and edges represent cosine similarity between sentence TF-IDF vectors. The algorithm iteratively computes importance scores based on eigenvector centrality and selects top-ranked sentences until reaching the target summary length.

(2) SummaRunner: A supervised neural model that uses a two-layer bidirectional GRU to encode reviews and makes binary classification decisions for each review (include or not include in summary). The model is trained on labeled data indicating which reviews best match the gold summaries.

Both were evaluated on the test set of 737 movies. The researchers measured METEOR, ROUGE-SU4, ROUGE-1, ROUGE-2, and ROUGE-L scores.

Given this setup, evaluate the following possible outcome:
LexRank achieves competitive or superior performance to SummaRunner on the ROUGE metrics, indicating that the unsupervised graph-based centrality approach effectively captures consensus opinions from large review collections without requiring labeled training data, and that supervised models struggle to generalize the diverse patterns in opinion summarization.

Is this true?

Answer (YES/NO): NO